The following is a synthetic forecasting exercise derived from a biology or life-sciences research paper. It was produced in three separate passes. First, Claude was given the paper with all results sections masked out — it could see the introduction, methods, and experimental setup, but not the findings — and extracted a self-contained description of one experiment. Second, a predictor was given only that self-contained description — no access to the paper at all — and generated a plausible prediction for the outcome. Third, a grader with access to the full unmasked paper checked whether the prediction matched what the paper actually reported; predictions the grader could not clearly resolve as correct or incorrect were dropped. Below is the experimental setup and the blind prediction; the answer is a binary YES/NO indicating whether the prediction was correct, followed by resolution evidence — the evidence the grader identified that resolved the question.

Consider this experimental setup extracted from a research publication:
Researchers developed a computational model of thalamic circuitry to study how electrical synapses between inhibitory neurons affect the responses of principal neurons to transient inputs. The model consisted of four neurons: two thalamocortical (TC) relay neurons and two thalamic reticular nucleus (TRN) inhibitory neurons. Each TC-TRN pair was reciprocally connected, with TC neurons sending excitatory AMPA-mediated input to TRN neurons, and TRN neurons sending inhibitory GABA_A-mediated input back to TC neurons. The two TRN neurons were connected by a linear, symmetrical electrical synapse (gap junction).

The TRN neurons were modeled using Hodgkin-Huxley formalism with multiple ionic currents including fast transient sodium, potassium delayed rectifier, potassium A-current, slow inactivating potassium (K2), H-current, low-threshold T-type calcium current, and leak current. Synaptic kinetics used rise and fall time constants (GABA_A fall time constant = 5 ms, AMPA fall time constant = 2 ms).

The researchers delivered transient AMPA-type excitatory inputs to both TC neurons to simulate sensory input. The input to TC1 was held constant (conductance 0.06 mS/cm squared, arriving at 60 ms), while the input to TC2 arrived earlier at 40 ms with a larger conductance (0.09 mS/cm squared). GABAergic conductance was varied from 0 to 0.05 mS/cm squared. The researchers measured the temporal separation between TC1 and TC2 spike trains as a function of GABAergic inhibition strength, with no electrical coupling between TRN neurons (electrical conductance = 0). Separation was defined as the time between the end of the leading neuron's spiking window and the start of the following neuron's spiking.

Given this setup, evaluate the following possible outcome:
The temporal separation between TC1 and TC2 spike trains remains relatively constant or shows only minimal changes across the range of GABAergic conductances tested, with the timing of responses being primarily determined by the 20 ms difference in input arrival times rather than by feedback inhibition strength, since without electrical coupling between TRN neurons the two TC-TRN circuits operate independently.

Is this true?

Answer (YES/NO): NO